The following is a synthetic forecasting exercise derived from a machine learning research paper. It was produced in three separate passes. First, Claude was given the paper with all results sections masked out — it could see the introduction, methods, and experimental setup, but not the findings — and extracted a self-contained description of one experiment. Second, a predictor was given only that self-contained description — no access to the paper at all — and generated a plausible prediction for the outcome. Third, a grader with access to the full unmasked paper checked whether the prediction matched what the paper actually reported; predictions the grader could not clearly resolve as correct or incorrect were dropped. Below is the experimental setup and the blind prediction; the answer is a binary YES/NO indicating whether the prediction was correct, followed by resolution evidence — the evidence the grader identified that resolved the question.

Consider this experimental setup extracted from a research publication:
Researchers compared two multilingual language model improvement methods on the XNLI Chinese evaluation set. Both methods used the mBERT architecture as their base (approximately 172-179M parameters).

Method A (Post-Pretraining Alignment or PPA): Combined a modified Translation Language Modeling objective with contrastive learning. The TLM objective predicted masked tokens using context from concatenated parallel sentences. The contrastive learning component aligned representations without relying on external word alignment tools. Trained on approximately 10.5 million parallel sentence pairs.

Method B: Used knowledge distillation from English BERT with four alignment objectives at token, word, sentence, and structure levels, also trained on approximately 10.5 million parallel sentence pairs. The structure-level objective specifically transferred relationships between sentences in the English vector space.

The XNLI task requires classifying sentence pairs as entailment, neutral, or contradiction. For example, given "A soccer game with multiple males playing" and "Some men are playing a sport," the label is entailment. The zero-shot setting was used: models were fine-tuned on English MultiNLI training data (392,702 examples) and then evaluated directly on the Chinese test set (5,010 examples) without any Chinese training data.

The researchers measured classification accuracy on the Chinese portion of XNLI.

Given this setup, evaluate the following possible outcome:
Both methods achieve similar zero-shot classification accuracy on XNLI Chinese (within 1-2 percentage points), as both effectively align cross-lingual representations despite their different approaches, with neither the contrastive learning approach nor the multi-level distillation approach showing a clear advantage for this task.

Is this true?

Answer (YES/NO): YES